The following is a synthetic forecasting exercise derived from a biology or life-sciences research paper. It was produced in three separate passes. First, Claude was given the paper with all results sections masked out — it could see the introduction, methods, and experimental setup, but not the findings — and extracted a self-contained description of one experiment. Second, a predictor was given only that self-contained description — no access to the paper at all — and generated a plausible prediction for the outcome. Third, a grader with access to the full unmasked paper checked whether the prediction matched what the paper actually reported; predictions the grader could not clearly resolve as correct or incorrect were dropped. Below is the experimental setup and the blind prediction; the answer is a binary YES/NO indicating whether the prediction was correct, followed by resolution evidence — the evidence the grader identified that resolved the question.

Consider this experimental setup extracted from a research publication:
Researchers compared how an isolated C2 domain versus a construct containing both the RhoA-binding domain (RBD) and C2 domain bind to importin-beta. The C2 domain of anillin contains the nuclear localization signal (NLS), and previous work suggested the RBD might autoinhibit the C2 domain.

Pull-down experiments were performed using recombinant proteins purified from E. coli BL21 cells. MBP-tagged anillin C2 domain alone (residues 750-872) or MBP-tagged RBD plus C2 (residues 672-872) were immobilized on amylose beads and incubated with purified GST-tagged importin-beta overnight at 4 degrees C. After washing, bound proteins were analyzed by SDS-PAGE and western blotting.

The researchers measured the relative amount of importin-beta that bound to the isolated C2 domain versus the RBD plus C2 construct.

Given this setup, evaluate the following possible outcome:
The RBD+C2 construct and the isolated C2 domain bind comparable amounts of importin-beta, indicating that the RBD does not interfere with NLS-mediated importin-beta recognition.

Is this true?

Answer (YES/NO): NO